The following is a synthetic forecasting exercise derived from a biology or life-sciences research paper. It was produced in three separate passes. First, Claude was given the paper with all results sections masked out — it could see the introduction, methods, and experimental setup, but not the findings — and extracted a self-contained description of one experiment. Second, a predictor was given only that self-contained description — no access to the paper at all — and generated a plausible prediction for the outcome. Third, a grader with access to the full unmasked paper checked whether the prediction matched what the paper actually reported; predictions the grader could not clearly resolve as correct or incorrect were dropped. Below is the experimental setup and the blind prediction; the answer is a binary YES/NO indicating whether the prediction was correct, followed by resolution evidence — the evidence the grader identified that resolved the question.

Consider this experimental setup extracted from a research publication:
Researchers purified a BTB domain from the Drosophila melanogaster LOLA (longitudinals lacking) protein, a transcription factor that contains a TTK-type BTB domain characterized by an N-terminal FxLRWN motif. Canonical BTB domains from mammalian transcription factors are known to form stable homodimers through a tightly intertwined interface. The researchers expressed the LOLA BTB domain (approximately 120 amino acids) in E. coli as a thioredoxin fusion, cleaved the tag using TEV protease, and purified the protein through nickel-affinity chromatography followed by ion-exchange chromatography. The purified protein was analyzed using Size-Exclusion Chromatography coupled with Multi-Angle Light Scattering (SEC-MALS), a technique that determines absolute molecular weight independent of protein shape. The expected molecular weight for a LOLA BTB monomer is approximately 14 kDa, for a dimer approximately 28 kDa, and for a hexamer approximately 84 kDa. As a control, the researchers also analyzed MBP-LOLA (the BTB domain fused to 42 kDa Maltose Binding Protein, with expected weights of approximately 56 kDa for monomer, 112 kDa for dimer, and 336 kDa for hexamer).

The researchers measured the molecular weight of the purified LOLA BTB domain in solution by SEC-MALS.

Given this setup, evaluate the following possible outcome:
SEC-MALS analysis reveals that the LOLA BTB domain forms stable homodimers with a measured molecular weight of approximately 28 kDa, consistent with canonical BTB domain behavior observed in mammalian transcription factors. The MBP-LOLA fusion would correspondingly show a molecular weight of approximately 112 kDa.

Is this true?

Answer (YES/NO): NO